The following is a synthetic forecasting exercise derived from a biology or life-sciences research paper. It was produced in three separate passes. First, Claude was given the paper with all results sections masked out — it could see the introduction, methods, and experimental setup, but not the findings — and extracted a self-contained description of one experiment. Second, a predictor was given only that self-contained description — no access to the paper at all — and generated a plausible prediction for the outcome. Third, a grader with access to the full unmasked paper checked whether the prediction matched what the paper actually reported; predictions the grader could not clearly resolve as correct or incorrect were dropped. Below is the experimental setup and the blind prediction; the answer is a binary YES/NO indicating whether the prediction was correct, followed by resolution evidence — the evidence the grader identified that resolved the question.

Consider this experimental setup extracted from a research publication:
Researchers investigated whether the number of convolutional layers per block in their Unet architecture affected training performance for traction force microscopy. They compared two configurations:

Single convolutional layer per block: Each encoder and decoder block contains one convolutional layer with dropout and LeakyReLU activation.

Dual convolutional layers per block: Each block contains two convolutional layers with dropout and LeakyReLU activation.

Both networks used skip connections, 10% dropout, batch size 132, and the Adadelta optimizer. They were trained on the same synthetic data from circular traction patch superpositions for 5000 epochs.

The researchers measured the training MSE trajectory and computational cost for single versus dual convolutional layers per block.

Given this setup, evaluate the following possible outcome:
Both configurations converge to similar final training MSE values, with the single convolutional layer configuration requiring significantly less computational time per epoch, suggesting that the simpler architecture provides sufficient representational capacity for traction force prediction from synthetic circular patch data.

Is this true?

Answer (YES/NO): NO